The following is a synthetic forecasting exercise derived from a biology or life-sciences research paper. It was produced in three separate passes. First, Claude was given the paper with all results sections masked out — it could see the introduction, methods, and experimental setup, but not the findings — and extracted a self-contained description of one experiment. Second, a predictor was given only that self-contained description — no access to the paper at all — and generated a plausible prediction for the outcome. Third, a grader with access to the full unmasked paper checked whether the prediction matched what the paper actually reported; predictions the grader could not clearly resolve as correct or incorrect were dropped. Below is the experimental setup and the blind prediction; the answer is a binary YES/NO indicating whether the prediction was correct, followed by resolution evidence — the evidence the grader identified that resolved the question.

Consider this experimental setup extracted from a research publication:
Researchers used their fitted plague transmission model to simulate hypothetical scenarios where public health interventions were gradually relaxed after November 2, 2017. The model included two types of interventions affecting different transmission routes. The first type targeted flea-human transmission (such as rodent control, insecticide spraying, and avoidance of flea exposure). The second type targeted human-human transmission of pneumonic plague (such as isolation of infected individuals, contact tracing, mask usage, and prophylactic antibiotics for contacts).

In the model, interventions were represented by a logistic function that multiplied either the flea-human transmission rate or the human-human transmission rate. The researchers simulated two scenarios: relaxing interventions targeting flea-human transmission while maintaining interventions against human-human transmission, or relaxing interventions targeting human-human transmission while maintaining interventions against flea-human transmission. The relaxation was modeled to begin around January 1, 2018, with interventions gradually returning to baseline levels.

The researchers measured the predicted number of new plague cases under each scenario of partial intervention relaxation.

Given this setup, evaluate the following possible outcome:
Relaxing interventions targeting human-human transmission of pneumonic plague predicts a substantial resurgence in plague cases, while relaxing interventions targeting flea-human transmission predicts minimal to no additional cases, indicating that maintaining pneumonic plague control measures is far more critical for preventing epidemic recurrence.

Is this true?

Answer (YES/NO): YES